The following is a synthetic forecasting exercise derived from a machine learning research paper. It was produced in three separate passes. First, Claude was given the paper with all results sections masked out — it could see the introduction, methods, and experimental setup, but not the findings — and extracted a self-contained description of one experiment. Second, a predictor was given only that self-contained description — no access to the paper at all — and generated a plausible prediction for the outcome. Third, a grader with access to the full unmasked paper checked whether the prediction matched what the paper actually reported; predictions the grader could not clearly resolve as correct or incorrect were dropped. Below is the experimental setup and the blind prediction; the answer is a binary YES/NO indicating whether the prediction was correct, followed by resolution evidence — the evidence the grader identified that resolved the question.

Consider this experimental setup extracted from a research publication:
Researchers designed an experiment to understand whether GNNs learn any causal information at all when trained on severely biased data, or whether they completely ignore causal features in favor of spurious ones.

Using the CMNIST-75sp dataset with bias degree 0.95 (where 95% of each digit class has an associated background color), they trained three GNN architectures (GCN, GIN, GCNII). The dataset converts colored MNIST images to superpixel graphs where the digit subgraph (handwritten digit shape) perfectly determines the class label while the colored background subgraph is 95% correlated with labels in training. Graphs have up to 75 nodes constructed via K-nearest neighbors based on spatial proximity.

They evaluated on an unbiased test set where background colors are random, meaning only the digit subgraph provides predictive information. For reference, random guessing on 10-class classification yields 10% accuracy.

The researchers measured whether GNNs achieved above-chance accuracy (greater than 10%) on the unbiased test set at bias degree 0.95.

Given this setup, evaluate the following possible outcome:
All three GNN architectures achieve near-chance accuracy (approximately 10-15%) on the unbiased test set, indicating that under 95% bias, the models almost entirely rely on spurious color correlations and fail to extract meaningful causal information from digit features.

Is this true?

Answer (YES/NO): NO